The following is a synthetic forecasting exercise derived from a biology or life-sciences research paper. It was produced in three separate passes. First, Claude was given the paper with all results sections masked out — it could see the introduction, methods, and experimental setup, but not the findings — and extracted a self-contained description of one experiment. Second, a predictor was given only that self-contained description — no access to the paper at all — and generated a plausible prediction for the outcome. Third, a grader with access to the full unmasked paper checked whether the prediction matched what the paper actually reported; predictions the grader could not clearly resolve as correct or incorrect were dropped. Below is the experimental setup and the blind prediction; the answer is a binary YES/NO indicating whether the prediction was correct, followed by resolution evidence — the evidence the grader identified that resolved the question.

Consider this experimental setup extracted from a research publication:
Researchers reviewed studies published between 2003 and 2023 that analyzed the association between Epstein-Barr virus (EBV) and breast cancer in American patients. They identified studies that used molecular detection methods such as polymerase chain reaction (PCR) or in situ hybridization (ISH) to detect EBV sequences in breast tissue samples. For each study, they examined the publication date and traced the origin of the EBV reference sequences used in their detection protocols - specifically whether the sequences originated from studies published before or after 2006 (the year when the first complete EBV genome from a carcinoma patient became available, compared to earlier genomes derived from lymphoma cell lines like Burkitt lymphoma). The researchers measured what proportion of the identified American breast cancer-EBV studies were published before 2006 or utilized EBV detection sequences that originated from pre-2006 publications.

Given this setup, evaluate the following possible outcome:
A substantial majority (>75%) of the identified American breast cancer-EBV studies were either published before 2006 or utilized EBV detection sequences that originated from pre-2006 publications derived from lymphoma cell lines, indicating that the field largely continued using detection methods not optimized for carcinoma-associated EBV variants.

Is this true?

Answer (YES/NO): NO